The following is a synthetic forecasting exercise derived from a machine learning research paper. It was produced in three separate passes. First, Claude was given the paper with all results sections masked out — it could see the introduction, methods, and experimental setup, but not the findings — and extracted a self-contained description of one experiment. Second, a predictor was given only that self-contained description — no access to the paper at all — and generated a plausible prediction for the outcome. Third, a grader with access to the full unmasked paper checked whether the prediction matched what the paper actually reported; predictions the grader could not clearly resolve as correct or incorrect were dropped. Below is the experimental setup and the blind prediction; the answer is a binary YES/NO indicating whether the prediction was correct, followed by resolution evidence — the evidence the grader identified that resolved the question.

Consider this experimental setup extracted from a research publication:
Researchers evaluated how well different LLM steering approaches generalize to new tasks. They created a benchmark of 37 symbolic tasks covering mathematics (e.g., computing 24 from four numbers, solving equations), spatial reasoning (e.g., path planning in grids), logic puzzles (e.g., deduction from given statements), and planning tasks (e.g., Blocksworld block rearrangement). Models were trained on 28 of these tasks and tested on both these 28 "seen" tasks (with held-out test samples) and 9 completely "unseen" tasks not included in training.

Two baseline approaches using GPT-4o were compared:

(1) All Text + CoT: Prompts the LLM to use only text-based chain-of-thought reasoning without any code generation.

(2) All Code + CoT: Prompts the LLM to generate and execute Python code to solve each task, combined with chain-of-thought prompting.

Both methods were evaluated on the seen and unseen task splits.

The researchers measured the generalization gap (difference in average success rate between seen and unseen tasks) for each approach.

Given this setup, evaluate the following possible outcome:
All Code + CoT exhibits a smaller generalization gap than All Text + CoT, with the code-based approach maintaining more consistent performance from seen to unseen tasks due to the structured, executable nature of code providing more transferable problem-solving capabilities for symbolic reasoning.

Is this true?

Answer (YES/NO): YES